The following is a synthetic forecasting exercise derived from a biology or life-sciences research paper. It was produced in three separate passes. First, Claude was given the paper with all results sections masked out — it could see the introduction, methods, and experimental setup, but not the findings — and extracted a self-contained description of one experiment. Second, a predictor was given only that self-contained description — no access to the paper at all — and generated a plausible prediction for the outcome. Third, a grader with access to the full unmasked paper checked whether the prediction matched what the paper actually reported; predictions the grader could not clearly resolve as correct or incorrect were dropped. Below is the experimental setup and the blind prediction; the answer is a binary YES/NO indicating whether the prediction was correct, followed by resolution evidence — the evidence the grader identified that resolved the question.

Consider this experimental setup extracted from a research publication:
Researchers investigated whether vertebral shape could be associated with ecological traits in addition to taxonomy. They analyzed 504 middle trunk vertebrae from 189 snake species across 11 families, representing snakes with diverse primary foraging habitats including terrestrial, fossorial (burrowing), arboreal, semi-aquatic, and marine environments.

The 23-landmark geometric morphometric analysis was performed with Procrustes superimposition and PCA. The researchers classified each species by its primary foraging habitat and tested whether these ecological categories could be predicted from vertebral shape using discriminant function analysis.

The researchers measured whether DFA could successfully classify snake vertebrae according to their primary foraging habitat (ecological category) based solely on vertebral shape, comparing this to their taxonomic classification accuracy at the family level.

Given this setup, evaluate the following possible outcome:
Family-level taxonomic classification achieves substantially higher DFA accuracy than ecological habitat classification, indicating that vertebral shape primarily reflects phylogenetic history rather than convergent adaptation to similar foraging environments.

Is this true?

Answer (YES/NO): YES